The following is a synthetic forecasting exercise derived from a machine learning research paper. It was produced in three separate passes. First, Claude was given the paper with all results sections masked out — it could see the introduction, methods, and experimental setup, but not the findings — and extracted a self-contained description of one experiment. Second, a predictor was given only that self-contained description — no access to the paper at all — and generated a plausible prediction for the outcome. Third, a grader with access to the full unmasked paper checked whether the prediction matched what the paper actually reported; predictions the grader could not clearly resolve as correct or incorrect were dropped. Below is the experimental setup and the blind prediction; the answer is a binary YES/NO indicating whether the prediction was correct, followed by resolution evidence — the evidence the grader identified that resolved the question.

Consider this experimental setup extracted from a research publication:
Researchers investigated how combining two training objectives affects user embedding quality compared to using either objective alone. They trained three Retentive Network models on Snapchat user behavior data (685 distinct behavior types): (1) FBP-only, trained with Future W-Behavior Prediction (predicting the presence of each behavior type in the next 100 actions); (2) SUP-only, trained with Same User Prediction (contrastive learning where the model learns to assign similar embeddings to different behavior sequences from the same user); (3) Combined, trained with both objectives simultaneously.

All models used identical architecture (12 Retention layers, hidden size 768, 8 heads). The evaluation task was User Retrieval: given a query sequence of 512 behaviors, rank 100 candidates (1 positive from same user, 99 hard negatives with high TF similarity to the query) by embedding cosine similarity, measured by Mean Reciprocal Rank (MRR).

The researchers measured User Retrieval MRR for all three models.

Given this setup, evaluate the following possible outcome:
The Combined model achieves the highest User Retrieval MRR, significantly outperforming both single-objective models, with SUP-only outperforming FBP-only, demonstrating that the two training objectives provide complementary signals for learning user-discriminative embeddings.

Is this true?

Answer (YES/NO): NO